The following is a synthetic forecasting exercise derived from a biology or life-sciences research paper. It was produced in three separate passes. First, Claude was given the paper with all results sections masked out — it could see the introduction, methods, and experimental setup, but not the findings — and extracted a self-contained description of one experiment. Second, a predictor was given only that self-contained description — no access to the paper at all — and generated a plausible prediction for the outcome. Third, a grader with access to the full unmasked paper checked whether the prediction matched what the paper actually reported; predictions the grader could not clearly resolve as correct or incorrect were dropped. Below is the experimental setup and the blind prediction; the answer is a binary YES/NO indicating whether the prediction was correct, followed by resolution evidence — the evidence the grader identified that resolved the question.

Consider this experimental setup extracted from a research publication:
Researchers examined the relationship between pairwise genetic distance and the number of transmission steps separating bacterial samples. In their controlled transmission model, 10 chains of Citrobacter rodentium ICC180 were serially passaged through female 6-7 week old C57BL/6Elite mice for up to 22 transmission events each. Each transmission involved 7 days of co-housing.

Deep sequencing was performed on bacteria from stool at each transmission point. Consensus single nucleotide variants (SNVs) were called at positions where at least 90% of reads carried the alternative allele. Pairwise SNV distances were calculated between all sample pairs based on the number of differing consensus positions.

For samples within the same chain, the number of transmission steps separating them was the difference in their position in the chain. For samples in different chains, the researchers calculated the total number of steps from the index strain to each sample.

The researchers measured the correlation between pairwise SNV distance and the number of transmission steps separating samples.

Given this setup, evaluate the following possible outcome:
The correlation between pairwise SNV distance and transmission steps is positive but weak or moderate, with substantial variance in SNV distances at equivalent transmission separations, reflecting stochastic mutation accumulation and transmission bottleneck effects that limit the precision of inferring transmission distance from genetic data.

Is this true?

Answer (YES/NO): YES